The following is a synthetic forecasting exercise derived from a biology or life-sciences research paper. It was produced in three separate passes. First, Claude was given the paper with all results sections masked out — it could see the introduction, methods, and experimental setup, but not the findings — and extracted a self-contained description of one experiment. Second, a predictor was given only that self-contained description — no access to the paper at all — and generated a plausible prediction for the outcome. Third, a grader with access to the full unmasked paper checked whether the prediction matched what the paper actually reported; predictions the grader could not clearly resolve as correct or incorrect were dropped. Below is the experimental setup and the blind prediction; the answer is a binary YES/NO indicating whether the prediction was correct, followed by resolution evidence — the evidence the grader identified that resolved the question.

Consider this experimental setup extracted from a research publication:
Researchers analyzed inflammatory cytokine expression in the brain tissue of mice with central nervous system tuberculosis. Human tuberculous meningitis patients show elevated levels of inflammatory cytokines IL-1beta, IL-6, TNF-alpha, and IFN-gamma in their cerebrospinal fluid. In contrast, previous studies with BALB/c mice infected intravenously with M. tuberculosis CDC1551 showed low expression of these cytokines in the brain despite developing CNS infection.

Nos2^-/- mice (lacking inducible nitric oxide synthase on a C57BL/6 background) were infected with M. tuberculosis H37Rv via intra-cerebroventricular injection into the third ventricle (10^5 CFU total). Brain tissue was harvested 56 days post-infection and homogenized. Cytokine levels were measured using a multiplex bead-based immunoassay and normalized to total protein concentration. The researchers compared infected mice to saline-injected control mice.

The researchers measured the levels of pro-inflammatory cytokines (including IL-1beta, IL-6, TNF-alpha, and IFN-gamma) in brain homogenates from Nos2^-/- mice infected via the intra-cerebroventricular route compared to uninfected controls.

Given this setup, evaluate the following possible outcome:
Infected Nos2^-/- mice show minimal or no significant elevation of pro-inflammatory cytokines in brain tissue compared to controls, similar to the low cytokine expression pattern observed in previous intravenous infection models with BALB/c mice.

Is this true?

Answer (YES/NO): NO